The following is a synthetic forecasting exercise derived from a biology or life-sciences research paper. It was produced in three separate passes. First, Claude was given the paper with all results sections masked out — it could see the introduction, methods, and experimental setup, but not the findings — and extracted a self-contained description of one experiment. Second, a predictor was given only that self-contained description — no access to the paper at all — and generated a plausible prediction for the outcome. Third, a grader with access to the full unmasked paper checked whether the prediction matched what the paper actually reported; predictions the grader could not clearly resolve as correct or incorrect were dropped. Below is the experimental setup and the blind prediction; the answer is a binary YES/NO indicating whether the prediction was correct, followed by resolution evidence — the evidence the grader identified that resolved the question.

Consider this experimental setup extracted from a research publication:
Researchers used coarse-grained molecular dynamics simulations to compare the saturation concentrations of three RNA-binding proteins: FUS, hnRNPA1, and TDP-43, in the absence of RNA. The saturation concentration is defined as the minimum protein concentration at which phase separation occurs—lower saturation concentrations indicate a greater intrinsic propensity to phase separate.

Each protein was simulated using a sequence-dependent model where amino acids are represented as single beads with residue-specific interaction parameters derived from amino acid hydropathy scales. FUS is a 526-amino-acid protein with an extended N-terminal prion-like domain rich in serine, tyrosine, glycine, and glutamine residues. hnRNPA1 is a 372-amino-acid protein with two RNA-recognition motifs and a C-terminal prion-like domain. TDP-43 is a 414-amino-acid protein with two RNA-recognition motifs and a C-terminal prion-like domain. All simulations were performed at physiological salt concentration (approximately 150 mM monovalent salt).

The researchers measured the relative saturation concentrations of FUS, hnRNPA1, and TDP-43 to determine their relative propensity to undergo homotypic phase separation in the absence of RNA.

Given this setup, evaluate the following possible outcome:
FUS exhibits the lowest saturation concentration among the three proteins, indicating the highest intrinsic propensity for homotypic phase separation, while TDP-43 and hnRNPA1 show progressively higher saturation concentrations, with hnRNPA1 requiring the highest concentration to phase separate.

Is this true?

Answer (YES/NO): NO